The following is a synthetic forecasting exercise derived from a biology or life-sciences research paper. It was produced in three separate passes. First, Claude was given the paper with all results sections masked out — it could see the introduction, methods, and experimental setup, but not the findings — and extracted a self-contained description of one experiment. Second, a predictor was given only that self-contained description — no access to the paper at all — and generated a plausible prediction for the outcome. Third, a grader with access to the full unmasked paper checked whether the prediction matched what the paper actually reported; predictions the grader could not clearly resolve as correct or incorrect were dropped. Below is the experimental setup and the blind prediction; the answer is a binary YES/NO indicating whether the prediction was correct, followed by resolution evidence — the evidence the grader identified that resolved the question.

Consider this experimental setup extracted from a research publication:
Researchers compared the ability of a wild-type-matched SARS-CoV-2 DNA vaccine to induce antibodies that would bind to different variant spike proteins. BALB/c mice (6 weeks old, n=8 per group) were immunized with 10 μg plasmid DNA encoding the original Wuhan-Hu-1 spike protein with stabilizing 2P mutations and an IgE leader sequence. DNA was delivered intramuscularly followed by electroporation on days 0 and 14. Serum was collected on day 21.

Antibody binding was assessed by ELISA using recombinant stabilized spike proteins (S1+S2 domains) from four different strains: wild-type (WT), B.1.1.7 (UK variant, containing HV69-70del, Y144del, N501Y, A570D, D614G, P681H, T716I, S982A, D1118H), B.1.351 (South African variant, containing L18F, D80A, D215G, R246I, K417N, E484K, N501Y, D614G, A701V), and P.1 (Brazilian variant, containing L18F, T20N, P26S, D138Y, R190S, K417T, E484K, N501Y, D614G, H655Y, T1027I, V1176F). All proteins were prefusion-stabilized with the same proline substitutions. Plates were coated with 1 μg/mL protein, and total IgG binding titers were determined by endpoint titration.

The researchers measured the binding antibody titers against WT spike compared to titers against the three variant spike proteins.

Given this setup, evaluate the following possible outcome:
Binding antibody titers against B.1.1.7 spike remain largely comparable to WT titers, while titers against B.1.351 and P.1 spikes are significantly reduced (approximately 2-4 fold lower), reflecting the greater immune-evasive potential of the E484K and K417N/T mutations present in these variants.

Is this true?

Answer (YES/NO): NO